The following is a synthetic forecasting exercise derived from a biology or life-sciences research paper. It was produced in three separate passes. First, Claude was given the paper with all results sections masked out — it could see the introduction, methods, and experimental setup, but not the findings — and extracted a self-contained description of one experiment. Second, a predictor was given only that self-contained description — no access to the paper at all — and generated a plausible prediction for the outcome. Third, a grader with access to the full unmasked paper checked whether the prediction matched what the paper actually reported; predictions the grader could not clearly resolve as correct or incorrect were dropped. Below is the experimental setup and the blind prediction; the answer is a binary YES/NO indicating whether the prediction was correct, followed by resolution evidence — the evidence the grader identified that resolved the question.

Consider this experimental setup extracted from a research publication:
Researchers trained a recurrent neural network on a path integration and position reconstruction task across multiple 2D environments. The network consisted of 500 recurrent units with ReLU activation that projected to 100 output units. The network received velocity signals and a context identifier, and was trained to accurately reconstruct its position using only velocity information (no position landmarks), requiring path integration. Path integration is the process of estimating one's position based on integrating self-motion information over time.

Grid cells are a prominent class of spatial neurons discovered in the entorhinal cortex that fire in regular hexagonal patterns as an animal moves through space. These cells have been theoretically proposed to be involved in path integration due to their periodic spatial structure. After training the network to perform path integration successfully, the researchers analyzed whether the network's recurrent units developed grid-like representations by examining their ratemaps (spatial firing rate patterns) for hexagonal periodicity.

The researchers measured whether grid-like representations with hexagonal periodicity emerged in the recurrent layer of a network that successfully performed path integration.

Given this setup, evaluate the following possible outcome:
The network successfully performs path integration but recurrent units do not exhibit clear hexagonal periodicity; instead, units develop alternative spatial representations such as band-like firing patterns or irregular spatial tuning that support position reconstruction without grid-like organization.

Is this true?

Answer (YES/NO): NO